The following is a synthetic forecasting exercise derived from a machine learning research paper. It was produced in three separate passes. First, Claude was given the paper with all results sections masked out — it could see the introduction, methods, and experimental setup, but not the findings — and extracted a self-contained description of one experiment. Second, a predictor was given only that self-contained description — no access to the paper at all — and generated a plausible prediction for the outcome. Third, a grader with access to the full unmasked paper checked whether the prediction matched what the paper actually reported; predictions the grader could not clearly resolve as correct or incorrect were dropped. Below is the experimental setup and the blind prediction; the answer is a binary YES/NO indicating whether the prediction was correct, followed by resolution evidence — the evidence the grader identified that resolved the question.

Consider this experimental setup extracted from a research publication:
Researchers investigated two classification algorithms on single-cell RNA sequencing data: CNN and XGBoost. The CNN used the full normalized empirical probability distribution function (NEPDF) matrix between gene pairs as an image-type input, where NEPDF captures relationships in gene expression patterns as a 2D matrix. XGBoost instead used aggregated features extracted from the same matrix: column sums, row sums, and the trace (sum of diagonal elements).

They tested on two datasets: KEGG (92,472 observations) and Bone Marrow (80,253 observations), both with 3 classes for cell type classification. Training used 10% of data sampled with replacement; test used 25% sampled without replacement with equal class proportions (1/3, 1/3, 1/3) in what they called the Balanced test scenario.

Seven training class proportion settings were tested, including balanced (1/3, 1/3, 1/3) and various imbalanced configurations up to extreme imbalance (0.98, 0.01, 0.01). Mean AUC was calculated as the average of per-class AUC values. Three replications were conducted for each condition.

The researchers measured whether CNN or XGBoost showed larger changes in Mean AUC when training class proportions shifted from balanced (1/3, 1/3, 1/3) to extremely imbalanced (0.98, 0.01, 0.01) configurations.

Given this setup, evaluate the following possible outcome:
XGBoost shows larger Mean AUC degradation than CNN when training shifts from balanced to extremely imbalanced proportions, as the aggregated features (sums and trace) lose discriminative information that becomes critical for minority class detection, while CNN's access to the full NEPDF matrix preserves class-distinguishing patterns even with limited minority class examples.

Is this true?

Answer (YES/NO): NO